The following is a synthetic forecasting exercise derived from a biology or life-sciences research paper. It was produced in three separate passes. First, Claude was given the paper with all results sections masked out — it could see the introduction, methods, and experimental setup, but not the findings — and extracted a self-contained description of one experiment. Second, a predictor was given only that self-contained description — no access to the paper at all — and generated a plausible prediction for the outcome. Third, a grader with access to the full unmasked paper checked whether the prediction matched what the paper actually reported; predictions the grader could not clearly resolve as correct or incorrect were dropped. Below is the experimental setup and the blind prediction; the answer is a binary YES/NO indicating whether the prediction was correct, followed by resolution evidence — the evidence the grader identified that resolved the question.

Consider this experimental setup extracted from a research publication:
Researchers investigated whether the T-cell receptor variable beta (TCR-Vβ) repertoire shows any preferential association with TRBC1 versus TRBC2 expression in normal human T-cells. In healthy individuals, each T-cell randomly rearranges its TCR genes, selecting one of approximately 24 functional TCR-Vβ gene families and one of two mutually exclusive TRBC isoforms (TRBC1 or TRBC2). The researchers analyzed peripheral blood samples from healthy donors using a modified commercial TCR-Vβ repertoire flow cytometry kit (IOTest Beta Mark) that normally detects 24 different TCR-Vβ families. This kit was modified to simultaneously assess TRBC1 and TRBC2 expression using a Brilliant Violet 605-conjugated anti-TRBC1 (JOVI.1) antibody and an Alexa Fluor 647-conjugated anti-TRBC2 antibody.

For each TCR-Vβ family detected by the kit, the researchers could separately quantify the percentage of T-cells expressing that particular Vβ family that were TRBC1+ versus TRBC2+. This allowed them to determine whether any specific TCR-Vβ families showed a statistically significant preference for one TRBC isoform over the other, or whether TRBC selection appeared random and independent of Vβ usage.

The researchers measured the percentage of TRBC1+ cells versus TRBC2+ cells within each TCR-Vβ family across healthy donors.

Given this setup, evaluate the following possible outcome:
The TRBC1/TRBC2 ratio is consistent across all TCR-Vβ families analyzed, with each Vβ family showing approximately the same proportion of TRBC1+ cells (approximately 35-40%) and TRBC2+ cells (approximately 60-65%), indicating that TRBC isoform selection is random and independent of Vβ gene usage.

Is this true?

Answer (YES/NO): NO